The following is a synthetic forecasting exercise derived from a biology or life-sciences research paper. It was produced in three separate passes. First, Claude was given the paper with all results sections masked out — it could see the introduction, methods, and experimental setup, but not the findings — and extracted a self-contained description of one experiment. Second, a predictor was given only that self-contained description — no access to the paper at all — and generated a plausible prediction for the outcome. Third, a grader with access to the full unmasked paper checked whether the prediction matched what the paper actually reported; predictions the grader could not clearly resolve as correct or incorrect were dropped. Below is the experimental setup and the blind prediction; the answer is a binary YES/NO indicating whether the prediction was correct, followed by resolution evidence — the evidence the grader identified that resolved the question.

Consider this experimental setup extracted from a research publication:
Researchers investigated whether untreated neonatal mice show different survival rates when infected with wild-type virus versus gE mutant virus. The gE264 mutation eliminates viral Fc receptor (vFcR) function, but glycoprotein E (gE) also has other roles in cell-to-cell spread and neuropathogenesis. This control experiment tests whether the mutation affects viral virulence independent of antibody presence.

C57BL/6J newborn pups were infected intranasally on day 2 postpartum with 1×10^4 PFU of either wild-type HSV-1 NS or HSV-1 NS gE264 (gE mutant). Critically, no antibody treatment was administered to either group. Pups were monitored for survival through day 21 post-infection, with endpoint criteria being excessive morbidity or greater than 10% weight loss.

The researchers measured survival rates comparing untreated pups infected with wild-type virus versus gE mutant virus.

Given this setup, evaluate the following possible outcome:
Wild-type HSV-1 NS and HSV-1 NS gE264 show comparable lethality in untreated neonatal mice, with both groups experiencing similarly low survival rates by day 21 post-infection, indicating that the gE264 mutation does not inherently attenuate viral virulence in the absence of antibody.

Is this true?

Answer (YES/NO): YES